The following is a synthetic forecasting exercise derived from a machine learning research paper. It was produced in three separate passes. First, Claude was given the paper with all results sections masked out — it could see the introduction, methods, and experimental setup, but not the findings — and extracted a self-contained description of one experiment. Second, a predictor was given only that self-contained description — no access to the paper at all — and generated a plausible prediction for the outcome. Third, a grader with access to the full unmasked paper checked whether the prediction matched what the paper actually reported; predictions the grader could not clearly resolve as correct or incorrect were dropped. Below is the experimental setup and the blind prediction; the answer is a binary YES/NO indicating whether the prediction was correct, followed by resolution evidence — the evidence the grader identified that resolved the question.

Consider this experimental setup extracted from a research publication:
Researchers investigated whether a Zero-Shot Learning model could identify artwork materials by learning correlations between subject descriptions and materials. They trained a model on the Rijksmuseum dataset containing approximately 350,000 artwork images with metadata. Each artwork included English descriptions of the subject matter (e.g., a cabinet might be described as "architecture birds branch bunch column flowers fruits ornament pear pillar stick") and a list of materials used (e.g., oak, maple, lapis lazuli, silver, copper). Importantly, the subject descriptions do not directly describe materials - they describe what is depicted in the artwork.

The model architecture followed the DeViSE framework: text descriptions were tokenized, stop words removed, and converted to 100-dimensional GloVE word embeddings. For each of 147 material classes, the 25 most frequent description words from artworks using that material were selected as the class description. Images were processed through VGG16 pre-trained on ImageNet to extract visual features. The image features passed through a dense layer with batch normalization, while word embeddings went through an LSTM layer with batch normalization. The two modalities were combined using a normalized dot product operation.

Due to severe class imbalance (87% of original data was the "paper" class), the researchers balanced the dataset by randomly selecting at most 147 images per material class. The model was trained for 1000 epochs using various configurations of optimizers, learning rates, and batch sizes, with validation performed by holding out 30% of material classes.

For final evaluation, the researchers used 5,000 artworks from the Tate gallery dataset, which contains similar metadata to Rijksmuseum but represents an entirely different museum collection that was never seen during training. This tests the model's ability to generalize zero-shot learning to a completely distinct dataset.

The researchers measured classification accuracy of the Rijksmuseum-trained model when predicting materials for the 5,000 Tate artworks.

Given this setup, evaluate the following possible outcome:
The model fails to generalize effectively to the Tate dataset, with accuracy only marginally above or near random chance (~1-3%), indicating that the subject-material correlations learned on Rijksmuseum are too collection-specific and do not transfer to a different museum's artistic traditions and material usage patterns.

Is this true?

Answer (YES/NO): NO